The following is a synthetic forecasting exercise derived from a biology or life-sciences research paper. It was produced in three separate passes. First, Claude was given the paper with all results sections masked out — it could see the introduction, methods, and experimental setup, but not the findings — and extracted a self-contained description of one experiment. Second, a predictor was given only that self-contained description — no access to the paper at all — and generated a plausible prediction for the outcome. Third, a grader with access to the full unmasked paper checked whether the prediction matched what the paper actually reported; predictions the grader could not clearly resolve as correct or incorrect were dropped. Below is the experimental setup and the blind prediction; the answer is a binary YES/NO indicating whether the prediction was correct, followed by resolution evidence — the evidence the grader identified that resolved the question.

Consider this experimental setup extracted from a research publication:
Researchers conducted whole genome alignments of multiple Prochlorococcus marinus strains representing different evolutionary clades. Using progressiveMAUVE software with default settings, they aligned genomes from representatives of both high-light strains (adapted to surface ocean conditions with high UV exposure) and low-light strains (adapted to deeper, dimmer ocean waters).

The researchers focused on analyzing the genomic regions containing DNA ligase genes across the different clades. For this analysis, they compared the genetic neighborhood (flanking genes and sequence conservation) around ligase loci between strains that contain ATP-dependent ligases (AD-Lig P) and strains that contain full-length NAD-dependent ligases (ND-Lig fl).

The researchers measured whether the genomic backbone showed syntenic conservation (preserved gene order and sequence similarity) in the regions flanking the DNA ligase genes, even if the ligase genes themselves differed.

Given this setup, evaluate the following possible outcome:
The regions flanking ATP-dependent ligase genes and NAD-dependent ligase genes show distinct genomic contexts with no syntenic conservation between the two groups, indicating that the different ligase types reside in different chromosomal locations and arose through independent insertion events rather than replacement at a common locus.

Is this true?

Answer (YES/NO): NO